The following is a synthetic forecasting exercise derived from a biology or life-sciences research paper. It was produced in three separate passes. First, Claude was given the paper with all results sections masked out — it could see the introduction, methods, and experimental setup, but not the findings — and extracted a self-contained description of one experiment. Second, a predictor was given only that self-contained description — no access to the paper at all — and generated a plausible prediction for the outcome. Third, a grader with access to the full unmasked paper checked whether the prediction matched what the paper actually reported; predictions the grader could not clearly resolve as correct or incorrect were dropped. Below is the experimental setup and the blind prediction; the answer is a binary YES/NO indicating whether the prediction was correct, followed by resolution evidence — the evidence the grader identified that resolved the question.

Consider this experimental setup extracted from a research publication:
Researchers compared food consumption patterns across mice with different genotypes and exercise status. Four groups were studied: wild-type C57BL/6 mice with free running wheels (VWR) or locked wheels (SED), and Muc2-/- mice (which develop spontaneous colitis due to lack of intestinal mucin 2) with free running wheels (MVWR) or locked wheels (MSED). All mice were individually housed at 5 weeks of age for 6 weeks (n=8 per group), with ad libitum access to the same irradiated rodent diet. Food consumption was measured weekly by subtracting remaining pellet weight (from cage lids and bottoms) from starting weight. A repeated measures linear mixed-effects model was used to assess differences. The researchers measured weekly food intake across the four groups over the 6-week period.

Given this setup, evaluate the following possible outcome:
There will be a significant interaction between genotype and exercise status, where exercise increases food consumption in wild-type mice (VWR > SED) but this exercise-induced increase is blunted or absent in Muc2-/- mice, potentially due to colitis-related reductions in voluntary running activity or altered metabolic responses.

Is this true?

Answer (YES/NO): NO